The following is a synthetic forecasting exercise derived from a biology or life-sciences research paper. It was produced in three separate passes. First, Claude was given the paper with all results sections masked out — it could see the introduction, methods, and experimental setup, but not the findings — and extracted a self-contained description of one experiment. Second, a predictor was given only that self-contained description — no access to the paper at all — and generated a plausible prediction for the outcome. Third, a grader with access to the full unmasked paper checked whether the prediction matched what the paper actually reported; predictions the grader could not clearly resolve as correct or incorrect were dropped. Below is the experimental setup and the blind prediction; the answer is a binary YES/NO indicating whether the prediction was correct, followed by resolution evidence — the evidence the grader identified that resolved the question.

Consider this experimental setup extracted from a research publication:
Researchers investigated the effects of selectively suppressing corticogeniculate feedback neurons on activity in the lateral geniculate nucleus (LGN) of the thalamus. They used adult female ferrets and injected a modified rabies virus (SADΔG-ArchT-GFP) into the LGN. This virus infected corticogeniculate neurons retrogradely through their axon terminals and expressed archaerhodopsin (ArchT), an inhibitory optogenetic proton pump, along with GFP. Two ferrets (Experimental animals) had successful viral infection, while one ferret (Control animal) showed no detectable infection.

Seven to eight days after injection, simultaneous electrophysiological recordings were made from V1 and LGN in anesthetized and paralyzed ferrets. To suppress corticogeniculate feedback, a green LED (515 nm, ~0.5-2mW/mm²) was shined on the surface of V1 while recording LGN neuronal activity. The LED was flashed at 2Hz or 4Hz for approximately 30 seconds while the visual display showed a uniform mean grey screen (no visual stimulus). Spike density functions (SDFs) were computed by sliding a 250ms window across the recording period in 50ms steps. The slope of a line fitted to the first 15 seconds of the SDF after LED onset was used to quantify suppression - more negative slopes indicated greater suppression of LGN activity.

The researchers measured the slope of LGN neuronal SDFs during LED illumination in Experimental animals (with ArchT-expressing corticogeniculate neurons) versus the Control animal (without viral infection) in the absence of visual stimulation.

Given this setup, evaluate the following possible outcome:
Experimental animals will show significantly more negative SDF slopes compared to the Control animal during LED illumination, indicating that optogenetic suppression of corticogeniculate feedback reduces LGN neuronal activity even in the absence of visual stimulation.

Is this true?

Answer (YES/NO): YES